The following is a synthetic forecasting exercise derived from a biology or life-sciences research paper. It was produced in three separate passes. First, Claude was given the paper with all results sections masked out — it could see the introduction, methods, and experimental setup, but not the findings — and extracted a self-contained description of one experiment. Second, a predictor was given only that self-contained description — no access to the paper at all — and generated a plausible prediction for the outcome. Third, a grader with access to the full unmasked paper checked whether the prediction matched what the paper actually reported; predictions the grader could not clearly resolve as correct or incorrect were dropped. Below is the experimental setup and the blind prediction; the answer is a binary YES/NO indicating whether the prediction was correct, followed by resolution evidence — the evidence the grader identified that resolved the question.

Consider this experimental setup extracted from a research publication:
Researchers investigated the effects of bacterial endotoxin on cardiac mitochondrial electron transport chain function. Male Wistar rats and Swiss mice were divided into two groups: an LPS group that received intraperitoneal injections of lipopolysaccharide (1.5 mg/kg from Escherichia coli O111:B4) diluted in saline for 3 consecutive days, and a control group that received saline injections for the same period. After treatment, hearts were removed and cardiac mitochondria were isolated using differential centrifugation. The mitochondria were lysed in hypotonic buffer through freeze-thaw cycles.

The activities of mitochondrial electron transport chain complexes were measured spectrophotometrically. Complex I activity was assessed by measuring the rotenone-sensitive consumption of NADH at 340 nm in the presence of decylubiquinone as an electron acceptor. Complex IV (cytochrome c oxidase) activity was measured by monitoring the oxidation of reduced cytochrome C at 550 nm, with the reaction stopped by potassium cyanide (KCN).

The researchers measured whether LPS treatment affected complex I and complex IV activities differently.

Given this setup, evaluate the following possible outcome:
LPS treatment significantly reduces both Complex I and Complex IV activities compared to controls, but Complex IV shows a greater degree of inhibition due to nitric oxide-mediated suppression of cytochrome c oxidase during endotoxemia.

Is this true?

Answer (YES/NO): NO